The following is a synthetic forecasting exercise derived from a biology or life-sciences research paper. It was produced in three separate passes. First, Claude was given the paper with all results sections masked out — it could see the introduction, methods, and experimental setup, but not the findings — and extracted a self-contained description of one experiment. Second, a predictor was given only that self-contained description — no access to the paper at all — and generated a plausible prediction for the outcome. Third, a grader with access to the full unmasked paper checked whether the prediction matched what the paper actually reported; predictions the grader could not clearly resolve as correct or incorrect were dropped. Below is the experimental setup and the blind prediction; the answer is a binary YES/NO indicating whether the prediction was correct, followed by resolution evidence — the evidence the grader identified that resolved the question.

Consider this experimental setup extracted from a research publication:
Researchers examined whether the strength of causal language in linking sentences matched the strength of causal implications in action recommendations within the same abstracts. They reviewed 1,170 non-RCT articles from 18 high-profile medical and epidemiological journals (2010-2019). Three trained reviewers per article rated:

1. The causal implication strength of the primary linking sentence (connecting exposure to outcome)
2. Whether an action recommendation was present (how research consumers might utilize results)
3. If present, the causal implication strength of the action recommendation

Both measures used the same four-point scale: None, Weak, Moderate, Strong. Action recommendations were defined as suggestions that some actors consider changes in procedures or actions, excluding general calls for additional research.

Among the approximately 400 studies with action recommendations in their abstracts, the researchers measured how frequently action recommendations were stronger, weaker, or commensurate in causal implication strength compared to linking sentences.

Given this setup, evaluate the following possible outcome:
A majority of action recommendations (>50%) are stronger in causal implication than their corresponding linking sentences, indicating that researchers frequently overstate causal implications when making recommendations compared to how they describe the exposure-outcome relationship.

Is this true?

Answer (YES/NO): NO